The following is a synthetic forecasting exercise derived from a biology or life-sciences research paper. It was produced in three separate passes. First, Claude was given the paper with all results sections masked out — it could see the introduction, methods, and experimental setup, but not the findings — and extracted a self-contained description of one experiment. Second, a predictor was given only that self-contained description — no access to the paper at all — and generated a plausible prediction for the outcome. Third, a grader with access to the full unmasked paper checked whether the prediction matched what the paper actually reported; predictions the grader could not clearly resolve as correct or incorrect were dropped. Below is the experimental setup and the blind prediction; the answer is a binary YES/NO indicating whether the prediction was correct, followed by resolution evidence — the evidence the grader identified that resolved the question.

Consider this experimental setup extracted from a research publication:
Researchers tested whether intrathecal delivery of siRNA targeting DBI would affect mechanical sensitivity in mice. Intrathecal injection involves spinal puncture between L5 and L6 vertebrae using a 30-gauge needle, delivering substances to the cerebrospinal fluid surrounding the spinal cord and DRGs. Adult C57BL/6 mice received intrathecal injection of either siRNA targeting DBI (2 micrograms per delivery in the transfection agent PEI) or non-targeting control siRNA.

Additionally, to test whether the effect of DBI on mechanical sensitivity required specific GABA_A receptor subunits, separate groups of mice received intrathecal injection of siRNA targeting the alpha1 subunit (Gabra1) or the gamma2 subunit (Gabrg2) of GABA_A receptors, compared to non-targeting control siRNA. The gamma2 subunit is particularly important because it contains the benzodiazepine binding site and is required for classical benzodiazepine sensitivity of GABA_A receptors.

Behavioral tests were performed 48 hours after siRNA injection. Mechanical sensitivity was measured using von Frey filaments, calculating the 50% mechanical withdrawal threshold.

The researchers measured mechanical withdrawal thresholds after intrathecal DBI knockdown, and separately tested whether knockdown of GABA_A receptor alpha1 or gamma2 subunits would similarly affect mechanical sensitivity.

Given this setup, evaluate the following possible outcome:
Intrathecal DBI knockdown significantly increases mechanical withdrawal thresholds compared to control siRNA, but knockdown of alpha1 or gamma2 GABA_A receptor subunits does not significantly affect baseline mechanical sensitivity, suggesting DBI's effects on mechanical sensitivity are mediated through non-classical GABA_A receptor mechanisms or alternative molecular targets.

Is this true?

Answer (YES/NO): NO